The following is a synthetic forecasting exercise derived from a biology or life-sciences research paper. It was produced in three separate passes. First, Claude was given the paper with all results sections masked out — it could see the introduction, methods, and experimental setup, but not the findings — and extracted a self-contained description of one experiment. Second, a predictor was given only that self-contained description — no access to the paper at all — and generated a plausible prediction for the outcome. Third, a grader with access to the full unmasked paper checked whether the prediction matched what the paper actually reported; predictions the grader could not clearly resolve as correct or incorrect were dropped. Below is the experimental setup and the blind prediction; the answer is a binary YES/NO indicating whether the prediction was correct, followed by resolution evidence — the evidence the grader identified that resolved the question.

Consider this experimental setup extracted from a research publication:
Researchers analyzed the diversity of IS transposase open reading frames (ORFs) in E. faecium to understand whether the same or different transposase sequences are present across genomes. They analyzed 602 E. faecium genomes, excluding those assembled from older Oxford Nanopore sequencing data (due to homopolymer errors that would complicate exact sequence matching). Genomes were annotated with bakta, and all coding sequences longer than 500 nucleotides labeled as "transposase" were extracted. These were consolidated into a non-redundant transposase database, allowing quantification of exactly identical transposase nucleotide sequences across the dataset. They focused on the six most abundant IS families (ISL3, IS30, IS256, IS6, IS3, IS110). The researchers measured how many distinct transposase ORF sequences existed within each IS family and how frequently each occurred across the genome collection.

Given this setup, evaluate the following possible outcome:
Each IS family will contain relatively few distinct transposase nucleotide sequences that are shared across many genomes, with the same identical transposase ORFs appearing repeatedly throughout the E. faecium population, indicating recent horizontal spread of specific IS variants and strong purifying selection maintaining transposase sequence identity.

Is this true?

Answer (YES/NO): NO